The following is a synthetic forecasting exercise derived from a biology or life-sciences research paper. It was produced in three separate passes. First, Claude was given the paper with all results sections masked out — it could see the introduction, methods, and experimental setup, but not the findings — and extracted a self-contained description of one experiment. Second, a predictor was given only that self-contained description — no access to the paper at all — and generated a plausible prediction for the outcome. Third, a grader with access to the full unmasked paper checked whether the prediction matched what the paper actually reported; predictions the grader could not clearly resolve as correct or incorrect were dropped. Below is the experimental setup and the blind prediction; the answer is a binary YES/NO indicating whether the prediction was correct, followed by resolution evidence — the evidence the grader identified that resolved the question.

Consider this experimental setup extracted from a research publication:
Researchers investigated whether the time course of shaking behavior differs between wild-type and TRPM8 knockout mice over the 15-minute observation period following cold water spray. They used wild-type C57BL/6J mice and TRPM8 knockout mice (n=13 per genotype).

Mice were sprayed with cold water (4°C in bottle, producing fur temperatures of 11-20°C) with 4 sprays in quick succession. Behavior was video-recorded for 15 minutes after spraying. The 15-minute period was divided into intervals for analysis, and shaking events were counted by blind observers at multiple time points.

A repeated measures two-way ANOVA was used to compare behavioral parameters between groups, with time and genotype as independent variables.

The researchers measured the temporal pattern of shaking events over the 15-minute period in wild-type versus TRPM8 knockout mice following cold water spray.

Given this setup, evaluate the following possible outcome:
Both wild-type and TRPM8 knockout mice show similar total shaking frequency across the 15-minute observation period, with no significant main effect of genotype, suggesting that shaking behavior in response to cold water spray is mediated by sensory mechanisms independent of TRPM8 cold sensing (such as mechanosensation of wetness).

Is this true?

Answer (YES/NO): NO